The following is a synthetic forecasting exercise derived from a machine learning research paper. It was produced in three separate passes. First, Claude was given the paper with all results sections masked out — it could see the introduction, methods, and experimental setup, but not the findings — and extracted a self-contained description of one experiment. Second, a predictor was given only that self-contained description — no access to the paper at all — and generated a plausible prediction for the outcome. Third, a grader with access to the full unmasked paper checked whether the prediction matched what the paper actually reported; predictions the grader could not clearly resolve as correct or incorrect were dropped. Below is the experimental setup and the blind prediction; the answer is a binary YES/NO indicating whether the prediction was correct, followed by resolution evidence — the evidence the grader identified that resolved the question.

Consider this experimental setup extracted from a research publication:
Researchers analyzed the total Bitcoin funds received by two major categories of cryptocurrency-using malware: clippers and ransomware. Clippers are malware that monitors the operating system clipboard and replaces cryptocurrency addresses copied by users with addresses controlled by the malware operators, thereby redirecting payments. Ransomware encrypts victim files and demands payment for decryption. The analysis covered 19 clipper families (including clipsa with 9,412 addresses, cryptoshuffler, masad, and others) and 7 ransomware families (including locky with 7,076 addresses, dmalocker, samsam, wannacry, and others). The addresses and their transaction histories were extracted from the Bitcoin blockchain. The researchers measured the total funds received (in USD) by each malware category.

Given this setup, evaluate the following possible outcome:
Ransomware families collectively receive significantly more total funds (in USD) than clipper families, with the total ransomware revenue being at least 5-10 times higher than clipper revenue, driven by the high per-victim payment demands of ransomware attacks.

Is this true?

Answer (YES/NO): YES